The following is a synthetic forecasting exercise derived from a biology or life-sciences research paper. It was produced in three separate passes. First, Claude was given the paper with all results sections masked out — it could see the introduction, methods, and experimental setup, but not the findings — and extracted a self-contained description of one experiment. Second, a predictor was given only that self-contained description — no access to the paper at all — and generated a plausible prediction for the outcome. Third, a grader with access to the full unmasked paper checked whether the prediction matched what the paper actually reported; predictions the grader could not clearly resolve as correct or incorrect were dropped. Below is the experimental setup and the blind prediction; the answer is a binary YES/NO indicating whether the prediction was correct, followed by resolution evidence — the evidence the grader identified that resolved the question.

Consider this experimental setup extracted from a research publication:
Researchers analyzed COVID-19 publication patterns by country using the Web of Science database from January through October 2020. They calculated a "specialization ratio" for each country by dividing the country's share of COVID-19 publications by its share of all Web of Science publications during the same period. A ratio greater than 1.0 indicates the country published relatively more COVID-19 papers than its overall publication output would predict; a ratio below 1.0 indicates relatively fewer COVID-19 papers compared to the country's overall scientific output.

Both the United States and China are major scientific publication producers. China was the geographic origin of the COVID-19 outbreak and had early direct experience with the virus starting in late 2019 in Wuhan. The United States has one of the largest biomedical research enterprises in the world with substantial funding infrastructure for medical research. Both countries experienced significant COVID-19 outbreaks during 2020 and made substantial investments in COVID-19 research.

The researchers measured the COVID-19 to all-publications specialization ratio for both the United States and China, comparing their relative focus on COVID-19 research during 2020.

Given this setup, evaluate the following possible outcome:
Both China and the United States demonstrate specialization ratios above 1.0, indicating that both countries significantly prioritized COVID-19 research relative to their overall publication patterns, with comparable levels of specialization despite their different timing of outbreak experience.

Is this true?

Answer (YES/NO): NO